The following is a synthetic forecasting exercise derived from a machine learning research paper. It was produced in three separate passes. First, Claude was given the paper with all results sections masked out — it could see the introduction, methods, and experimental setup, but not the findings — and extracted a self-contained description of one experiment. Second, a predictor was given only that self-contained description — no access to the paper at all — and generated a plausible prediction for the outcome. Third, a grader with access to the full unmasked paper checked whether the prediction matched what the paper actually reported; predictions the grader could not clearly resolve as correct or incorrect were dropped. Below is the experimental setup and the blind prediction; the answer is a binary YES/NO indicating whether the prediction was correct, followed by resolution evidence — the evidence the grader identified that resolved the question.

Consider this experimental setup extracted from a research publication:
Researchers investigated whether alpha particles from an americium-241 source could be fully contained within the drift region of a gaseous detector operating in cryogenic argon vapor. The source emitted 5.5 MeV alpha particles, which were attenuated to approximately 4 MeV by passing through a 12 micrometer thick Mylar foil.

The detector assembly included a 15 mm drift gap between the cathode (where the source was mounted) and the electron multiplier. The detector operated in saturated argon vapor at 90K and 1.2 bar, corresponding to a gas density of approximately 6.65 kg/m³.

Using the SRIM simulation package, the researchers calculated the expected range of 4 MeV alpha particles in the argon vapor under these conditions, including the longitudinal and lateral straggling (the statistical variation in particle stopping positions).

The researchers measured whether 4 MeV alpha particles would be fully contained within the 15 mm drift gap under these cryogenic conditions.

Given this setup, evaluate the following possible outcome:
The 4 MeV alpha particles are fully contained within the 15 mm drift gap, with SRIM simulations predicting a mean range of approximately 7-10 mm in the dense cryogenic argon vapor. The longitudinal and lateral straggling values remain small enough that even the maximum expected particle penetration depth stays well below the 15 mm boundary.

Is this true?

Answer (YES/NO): YES